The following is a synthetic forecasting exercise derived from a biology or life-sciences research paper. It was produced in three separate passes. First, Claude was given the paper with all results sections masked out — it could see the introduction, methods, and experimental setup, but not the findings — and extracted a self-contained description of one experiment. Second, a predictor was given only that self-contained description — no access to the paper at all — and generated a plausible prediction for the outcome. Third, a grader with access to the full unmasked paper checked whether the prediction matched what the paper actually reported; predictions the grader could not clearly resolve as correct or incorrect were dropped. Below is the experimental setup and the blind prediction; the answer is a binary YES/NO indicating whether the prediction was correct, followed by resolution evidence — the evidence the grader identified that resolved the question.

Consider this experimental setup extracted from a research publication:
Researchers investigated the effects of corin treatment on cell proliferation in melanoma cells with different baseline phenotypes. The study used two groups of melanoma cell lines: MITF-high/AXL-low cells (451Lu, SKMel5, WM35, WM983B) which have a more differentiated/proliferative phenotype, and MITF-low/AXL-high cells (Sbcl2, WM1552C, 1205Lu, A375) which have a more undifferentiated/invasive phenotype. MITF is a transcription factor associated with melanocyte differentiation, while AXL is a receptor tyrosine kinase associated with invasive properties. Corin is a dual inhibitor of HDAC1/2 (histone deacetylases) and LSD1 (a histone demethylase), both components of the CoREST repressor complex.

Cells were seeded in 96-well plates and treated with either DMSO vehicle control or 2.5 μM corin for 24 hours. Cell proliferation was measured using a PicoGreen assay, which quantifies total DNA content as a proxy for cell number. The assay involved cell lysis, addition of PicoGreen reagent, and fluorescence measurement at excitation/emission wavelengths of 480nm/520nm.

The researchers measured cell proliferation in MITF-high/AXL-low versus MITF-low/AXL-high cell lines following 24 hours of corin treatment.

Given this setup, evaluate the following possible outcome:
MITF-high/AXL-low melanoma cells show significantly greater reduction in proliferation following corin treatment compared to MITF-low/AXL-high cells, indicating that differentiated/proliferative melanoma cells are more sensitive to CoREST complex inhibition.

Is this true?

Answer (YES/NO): YES